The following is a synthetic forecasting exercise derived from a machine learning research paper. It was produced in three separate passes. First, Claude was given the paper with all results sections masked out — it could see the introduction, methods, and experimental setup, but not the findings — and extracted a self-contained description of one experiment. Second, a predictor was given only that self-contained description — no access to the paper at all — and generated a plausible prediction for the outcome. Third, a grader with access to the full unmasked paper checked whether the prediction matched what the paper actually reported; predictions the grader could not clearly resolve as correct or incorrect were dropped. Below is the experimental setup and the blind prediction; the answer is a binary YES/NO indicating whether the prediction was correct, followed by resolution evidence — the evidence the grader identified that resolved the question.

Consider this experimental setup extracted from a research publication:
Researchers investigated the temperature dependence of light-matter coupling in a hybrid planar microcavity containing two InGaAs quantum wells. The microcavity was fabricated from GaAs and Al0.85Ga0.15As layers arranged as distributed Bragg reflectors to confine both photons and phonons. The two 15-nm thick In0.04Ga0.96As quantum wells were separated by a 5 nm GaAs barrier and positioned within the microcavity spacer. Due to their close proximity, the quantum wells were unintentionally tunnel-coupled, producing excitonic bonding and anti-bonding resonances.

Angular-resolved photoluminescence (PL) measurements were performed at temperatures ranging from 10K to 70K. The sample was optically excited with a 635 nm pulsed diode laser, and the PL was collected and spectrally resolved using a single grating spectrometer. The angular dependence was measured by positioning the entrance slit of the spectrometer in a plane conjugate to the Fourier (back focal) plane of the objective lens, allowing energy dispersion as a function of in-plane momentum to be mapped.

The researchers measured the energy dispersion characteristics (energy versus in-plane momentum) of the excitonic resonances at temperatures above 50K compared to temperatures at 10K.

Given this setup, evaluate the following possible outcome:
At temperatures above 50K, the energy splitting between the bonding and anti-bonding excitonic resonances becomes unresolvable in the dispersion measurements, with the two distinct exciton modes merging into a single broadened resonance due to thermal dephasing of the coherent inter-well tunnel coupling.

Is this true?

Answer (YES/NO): NO